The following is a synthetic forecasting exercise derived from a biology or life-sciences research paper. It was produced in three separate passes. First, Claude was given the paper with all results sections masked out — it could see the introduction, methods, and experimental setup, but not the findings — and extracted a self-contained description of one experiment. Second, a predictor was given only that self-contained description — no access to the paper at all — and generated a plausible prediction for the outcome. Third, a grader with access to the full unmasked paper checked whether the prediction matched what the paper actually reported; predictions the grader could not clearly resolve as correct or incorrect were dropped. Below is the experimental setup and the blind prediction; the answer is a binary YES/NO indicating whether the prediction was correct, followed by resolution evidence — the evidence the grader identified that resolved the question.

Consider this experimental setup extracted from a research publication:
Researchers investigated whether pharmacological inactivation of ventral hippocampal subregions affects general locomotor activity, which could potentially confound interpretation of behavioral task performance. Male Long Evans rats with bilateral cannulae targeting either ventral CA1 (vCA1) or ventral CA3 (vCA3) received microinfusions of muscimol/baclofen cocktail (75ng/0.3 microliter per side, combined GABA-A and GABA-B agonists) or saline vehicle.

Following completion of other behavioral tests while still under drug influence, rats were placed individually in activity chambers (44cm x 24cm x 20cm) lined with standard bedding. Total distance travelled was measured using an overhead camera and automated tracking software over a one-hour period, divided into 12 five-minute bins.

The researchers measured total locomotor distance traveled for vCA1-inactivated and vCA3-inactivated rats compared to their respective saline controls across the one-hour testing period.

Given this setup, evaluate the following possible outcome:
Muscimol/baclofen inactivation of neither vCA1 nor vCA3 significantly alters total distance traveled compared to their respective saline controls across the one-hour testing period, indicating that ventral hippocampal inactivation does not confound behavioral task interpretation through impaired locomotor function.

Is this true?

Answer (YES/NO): YES